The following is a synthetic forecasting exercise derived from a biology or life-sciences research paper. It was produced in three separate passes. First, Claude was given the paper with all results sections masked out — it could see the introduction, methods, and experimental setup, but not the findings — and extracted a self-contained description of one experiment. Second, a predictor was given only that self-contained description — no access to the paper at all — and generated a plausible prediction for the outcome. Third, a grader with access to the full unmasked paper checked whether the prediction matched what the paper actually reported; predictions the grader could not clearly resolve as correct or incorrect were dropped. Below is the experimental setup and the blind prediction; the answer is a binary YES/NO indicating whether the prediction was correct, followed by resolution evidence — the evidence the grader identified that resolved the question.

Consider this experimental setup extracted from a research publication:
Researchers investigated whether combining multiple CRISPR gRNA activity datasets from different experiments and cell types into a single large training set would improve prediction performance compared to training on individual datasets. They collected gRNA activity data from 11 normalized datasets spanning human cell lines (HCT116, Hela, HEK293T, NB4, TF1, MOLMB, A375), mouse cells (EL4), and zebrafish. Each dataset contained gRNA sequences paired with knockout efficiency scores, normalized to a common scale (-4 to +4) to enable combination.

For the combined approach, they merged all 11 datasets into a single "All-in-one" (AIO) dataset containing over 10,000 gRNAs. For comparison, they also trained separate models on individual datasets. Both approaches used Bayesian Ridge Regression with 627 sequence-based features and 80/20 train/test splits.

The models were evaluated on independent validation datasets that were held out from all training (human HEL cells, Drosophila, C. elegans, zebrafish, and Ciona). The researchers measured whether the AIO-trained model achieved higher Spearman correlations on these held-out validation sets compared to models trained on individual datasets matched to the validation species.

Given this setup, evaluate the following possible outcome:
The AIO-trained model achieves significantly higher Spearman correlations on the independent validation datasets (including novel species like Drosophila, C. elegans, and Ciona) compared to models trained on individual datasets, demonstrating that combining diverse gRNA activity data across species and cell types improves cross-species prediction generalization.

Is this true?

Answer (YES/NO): NO